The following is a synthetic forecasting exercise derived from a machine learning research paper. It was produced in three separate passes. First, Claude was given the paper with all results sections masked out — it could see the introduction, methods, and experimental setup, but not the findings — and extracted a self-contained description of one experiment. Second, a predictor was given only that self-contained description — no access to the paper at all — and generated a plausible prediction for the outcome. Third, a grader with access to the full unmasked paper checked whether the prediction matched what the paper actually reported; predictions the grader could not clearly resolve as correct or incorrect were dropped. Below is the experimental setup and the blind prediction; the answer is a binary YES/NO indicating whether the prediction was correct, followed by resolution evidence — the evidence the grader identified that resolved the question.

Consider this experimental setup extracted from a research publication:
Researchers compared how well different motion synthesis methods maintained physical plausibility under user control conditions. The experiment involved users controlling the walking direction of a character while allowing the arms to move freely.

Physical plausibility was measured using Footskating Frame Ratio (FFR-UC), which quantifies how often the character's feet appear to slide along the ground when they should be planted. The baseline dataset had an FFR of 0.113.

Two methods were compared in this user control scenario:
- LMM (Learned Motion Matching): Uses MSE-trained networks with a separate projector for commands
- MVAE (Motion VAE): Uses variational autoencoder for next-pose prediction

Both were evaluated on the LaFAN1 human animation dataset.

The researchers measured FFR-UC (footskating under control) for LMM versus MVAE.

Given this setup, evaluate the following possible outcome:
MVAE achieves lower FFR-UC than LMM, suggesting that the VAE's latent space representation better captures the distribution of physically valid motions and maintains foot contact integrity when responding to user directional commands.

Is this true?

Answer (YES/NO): NO